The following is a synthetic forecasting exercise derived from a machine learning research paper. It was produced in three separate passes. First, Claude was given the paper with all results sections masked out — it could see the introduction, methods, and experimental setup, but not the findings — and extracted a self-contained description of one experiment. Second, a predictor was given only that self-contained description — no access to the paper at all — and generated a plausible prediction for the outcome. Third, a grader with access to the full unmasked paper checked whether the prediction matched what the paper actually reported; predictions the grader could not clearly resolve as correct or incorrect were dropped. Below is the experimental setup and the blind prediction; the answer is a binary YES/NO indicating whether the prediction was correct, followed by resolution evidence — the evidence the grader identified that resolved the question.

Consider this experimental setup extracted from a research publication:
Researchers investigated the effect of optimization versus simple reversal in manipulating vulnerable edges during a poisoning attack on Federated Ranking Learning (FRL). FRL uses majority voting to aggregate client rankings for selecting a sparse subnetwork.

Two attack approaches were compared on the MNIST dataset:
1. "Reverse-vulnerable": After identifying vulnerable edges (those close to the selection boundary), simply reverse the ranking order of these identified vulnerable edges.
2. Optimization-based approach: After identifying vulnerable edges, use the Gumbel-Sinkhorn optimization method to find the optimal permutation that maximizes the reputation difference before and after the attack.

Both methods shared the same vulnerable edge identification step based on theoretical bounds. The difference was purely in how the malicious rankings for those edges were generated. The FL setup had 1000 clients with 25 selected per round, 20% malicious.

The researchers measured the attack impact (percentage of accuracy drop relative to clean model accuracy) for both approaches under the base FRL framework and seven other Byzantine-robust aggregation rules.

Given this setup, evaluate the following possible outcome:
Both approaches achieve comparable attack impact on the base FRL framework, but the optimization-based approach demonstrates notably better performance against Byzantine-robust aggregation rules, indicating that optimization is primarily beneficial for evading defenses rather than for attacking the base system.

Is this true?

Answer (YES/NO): NO